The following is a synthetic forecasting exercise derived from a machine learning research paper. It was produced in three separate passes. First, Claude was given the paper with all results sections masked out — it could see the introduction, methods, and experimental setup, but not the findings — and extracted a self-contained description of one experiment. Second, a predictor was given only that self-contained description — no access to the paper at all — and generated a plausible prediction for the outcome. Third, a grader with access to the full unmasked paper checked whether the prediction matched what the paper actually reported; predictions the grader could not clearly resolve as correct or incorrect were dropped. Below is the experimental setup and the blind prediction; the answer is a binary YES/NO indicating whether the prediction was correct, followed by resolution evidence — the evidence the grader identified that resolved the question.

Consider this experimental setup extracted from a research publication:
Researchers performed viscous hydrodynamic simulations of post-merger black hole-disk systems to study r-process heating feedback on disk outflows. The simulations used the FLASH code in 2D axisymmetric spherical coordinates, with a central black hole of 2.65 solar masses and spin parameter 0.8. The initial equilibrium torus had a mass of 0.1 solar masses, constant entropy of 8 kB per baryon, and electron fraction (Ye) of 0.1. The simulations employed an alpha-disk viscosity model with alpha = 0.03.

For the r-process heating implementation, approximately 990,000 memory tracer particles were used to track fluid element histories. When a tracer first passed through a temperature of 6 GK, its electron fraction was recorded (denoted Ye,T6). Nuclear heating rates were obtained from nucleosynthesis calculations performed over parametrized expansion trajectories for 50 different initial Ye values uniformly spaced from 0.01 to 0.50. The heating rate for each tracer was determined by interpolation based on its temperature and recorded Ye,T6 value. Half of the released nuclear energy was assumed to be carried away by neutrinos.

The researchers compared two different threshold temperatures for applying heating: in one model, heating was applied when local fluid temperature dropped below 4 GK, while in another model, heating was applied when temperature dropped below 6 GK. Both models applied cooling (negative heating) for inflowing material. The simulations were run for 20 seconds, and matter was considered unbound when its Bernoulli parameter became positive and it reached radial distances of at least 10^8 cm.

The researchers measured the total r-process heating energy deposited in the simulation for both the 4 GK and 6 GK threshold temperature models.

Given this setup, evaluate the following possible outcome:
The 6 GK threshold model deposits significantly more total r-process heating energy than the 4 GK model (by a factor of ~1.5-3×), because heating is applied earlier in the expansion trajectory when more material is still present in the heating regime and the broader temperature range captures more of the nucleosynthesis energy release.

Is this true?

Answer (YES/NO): NO